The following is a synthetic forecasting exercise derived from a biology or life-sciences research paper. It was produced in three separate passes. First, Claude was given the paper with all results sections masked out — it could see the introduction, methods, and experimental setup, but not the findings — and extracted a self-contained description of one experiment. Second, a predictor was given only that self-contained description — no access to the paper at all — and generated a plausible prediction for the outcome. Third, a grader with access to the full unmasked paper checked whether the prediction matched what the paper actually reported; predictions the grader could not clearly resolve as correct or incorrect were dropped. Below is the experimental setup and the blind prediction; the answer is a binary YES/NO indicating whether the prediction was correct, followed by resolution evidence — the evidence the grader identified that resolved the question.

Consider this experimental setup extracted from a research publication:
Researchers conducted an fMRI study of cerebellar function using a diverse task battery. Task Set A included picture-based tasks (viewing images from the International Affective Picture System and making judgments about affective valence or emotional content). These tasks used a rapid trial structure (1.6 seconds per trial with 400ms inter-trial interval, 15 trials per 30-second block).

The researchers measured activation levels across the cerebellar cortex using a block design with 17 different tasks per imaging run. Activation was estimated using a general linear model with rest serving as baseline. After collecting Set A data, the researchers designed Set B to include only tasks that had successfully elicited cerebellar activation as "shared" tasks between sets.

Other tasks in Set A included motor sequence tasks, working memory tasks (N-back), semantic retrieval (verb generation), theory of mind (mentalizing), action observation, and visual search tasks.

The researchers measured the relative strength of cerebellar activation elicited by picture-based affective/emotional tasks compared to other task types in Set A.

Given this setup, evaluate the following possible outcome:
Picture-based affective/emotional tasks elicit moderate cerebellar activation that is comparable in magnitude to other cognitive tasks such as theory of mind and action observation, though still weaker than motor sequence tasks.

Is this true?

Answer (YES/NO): NO